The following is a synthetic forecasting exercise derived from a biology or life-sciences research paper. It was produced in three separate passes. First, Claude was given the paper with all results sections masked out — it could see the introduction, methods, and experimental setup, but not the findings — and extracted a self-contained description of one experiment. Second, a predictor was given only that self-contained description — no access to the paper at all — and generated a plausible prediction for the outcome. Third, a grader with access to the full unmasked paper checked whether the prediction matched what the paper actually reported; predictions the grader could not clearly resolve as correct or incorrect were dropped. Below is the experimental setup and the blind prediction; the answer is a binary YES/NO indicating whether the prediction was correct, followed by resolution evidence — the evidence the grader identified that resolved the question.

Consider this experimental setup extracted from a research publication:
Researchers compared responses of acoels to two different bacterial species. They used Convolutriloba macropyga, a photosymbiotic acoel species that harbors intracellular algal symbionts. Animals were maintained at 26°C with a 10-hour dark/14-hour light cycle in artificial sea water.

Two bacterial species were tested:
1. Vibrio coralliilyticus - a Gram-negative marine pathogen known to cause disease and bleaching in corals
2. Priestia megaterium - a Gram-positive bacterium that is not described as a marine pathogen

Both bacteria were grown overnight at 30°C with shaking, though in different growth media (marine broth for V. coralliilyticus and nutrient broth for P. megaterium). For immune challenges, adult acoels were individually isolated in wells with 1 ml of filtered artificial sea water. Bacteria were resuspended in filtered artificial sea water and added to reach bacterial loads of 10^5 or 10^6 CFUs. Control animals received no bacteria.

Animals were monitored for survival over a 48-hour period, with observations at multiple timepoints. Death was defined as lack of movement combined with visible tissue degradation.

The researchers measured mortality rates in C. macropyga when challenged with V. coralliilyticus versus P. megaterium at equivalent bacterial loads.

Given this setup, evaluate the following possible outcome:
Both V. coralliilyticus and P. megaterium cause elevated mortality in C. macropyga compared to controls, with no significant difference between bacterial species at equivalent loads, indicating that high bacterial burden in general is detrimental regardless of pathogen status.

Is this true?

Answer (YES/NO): NO